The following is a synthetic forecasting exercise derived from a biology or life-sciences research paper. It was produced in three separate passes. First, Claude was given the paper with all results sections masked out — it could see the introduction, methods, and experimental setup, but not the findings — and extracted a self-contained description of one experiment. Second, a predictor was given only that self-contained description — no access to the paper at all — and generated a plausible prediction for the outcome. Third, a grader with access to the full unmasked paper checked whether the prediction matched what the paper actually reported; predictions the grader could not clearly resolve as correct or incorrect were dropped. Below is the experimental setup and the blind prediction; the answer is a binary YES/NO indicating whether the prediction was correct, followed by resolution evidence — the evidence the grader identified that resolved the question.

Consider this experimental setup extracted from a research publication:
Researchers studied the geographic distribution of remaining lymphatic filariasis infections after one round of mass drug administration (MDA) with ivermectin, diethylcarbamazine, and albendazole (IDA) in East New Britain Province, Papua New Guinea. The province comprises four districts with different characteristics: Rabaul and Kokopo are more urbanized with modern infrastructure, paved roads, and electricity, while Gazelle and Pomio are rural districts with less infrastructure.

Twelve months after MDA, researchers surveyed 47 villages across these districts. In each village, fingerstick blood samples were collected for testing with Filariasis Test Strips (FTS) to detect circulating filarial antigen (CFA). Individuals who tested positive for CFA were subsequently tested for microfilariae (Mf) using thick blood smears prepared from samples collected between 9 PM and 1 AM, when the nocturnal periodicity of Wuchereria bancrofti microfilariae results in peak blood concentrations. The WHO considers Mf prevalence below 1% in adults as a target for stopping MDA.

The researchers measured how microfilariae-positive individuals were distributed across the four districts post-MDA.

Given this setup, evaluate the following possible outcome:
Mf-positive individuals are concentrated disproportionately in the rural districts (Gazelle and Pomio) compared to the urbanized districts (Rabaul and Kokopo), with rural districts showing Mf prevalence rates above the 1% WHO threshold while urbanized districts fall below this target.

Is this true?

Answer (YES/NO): NO